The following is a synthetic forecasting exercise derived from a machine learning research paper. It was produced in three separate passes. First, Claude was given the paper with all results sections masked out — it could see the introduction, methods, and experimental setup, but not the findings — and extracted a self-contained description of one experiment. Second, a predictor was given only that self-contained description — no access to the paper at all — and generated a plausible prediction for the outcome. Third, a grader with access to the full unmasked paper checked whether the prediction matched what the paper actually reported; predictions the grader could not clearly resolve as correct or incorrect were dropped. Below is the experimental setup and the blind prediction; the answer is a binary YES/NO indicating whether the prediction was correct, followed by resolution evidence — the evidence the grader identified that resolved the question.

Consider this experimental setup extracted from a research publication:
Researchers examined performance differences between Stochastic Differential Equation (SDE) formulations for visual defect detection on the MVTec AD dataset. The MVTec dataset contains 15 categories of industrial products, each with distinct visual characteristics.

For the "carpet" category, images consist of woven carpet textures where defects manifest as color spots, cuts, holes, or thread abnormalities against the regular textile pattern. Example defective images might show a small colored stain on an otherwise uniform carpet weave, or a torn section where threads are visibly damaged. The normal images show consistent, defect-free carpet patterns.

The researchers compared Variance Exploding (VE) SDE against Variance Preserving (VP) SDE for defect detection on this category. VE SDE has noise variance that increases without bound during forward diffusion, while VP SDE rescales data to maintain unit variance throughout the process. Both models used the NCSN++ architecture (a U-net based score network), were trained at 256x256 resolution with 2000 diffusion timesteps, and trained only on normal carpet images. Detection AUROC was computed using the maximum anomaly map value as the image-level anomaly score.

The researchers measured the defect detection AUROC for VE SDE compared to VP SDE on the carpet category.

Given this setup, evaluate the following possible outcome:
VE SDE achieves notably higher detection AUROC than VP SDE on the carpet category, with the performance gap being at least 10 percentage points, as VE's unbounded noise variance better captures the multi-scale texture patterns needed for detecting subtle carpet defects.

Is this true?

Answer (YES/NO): YES